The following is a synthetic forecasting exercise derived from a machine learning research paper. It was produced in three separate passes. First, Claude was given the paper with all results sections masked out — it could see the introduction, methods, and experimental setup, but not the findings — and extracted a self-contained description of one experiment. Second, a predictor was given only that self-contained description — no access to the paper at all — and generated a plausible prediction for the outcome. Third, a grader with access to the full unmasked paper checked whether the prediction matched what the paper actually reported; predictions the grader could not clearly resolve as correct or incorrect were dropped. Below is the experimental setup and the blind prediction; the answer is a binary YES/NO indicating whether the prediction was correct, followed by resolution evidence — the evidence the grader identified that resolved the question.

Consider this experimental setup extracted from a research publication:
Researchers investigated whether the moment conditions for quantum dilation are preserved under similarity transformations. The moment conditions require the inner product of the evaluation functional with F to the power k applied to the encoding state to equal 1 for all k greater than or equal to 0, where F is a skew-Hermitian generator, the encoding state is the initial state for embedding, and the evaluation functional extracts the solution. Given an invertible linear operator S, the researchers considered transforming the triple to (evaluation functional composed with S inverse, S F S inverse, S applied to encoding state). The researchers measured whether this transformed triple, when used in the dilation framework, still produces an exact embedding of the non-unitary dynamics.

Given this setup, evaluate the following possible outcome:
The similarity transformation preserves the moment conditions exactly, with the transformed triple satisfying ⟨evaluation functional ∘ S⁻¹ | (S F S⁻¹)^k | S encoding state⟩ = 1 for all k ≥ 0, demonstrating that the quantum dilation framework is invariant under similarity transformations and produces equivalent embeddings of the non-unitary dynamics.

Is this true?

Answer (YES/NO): YES